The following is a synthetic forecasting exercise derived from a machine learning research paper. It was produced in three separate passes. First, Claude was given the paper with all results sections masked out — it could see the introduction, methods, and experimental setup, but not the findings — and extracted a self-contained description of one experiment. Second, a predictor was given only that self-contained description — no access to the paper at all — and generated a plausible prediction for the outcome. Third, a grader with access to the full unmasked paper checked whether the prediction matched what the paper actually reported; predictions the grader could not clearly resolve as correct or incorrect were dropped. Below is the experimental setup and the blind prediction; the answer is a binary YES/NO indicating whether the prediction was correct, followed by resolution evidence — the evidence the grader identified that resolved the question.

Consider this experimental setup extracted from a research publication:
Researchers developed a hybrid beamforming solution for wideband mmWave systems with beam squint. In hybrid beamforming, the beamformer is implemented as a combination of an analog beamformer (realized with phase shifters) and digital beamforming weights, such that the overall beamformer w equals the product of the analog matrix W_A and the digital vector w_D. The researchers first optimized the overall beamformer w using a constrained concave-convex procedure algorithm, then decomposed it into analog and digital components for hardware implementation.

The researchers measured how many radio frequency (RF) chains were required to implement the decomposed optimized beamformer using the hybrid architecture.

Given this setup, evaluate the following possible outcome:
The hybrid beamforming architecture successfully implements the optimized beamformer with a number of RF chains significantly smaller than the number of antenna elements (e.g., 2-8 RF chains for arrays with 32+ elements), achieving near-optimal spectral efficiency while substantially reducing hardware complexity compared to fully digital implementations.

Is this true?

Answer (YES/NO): YES